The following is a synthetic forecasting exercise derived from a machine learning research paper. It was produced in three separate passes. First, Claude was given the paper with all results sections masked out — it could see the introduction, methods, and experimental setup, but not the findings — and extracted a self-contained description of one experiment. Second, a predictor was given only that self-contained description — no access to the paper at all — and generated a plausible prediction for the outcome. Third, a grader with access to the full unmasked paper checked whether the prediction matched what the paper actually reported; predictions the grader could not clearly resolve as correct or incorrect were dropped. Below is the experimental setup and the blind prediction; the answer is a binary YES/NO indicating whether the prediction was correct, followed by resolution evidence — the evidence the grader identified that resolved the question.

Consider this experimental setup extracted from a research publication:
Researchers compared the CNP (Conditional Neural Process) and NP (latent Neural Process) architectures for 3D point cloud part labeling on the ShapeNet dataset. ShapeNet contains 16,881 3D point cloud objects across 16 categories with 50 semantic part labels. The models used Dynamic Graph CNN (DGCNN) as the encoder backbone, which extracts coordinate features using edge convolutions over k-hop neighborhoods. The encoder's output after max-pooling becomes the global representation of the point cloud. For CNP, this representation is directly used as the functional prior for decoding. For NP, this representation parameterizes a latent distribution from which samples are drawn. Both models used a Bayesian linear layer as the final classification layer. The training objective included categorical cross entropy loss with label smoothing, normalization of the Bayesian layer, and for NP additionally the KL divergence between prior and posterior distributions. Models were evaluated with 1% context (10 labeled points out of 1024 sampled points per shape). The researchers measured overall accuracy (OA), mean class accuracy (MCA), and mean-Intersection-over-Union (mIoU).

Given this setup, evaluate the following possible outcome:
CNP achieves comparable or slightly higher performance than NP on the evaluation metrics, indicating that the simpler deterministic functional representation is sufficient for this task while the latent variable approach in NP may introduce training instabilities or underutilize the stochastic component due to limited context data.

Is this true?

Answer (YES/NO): NO